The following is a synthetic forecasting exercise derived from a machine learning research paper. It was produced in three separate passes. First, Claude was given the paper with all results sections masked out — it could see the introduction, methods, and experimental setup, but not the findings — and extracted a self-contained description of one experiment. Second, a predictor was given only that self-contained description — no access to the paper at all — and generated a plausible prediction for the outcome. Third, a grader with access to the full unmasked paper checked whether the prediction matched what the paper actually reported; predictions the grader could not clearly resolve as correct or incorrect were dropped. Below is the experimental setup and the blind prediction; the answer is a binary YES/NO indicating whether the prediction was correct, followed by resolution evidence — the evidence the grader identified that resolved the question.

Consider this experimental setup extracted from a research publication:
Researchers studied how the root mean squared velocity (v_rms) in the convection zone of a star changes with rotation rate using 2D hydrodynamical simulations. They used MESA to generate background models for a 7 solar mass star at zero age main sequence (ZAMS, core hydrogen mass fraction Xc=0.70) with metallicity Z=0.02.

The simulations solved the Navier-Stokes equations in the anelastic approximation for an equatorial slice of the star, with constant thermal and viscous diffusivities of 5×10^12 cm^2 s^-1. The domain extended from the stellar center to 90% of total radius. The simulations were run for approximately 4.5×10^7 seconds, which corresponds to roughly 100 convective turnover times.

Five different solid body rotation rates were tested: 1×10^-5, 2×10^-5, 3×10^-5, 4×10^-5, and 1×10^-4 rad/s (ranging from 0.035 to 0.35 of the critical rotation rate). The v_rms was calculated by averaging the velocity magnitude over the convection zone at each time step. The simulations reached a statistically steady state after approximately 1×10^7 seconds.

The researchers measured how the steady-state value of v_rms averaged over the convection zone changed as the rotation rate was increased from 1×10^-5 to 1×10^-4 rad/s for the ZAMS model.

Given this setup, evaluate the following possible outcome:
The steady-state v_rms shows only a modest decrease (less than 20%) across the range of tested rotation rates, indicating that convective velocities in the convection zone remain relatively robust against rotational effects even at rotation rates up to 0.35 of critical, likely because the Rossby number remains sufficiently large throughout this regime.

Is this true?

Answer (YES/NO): NO